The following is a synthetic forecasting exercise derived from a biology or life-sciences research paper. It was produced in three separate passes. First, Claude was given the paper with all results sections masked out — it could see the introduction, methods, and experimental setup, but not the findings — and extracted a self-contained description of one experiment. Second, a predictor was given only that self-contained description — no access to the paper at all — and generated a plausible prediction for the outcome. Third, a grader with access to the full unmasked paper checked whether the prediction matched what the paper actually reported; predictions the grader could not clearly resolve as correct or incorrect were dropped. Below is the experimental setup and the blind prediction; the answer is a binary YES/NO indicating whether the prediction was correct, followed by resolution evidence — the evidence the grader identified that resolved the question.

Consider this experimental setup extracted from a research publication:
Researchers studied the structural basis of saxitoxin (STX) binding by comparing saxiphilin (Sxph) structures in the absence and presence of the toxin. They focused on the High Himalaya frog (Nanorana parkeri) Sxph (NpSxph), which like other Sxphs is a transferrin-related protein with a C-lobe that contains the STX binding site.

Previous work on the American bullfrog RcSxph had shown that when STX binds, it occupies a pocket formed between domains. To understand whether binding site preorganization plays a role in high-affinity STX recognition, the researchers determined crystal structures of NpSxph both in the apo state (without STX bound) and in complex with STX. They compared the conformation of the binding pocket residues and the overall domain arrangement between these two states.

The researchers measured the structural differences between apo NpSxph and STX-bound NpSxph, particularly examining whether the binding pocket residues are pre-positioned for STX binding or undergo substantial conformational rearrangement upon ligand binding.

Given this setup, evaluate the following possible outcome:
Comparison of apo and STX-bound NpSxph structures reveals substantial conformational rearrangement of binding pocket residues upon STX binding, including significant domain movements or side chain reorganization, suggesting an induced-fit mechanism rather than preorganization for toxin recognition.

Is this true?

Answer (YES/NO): NO